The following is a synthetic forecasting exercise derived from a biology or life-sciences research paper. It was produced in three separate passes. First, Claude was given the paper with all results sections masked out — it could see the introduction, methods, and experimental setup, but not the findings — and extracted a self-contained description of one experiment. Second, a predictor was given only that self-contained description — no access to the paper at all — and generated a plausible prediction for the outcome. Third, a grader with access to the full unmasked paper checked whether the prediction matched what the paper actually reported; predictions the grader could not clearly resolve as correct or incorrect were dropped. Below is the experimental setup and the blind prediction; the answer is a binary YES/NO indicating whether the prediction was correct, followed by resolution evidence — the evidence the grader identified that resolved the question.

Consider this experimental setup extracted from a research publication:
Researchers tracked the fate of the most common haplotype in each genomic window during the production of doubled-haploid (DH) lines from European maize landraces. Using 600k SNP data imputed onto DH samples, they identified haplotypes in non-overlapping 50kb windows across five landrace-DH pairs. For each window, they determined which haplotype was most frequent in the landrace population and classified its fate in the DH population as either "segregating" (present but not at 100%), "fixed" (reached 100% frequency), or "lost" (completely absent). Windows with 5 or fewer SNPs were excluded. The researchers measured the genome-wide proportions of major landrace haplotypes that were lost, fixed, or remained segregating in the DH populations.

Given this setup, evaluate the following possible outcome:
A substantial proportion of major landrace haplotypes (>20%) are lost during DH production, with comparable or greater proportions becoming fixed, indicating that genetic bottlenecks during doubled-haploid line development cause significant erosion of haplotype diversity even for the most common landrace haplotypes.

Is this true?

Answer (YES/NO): YES